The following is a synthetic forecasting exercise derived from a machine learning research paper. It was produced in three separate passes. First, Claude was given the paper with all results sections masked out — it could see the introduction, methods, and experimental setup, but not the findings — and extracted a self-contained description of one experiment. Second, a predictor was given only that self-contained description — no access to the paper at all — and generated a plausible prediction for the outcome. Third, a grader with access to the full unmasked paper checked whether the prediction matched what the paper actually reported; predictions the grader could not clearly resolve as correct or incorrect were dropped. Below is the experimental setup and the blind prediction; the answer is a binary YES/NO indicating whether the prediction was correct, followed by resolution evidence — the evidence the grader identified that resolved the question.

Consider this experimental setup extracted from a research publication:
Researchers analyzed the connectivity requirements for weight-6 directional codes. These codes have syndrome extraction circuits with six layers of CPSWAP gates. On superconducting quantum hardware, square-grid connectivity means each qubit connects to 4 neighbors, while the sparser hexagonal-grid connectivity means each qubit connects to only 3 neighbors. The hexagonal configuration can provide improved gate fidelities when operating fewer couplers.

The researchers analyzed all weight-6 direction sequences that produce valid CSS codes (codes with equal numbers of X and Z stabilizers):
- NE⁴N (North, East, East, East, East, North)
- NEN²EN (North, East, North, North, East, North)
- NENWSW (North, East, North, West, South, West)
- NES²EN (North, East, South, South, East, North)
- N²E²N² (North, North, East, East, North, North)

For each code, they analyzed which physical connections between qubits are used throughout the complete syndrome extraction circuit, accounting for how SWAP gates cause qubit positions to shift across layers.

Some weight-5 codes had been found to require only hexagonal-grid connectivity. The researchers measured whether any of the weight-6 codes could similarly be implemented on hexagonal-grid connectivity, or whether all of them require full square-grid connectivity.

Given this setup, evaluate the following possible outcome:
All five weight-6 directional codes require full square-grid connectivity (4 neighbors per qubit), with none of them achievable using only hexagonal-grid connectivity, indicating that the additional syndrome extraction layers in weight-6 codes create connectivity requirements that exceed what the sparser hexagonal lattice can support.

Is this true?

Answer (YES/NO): YES